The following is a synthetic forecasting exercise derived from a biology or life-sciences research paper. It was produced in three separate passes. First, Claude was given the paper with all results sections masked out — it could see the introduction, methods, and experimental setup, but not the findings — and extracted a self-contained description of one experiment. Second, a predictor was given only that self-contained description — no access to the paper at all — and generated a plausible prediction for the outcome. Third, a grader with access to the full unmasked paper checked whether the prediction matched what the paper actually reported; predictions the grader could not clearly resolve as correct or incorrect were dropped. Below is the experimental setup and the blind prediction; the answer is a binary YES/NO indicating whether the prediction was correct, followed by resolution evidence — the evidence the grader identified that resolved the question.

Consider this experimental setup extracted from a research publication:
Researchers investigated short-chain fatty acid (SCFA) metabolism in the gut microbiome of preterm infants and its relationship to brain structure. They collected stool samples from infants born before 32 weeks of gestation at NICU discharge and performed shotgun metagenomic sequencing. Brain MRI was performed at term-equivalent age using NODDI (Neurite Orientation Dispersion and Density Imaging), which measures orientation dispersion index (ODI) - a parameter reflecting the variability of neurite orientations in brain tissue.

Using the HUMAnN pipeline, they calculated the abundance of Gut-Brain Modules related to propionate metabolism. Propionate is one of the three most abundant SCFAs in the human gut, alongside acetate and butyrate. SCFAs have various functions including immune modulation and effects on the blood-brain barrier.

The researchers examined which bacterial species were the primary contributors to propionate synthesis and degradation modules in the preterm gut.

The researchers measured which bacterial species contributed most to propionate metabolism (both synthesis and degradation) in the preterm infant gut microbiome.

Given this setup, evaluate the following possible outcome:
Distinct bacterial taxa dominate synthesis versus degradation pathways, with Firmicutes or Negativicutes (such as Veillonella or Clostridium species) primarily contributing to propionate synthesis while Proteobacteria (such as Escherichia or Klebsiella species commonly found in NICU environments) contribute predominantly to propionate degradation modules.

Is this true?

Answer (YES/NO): NO